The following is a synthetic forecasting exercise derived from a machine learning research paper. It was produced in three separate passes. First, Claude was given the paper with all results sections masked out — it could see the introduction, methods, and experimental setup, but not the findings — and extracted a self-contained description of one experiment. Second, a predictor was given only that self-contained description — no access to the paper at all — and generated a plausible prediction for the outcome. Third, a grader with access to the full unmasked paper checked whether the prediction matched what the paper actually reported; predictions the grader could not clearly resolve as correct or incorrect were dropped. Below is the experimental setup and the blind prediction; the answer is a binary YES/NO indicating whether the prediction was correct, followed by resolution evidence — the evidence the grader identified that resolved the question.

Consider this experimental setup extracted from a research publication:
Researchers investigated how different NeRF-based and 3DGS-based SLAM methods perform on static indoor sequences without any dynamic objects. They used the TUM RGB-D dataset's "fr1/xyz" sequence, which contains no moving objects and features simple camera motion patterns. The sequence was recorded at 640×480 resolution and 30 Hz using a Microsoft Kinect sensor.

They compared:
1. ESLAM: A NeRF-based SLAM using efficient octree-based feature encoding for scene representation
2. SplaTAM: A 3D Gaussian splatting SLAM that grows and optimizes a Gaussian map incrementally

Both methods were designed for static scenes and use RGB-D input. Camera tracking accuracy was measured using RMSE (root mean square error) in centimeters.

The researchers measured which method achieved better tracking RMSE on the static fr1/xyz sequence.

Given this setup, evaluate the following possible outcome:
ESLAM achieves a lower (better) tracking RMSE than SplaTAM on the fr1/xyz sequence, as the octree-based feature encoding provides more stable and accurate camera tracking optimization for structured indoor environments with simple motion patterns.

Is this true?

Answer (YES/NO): NO